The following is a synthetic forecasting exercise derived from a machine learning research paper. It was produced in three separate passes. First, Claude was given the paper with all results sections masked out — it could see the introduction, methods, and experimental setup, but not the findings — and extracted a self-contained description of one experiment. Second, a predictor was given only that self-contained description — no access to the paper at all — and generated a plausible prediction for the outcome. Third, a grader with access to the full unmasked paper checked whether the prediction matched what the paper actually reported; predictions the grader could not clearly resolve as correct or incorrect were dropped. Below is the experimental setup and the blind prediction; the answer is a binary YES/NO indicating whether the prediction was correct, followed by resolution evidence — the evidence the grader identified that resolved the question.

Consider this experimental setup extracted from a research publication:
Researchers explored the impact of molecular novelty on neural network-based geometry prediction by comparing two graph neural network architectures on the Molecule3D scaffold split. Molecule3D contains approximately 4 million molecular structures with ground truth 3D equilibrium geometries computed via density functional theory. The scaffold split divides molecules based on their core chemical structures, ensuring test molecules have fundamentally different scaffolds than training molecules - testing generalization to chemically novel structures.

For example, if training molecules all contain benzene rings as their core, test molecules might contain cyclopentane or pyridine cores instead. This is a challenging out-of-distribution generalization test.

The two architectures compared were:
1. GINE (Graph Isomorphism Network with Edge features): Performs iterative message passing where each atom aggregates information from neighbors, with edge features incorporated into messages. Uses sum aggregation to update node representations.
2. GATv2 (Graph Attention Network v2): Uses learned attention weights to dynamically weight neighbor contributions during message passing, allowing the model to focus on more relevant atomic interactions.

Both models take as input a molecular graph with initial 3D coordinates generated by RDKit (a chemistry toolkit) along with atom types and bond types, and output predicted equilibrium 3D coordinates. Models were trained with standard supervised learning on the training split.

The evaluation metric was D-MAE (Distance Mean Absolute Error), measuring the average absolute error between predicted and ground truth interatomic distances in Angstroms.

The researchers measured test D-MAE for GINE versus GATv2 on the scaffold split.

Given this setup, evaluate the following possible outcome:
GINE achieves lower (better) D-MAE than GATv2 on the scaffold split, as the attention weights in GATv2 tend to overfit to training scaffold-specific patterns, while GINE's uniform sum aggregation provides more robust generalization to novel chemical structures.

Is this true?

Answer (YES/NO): NO